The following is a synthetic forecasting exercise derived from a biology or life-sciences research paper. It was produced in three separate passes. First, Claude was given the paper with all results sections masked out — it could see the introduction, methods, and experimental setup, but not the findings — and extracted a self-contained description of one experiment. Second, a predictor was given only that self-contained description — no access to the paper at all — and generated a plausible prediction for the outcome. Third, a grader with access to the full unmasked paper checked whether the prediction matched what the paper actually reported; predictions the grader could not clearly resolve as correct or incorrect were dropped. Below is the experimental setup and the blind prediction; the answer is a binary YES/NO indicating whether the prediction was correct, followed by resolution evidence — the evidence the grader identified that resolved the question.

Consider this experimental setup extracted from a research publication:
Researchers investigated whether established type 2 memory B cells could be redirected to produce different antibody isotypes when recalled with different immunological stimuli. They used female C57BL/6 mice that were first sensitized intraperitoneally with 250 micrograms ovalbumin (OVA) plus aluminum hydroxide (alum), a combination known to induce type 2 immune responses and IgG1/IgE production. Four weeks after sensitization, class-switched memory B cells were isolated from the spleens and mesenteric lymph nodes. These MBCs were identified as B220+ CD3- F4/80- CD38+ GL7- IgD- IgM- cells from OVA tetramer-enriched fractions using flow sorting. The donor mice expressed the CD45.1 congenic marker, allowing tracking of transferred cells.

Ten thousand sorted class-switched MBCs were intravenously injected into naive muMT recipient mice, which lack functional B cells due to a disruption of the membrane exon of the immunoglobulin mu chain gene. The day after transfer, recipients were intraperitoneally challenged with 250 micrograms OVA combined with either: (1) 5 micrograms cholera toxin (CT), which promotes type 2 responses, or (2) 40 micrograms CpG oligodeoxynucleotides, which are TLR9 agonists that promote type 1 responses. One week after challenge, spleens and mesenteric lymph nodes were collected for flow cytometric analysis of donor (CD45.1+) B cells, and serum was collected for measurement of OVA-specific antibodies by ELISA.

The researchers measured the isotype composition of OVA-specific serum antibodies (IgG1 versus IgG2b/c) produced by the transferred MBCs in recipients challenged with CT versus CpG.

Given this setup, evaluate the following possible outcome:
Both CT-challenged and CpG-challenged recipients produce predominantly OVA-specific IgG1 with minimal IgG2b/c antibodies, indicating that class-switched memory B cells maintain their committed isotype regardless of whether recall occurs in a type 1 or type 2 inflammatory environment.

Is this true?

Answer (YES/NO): NO